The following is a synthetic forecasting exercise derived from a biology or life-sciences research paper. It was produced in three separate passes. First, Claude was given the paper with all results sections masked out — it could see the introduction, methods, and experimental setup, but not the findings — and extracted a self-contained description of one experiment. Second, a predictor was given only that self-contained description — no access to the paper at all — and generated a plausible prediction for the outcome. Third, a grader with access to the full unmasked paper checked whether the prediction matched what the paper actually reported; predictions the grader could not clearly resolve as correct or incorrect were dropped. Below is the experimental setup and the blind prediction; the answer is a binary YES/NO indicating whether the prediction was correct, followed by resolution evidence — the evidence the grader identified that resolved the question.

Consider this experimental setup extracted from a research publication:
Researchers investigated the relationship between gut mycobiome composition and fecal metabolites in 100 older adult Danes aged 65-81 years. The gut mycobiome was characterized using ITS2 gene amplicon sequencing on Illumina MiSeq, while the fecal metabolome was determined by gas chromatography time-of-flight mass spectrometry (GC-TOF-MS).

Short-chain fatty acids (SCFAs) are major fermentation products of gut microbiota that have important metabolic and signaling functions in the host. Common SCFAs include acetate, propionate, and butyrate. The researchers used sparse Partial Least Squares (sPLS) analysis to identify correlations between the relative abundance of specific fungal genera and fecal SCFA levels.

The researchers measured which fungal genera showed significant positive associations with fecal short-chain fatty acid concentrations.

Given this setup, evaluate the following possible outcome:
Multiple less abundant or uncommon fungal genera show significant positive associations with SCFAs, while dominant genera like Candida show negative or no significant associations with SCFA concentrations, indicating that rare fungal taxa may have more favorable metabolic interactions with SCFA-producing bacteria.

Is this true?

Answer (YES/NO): NO